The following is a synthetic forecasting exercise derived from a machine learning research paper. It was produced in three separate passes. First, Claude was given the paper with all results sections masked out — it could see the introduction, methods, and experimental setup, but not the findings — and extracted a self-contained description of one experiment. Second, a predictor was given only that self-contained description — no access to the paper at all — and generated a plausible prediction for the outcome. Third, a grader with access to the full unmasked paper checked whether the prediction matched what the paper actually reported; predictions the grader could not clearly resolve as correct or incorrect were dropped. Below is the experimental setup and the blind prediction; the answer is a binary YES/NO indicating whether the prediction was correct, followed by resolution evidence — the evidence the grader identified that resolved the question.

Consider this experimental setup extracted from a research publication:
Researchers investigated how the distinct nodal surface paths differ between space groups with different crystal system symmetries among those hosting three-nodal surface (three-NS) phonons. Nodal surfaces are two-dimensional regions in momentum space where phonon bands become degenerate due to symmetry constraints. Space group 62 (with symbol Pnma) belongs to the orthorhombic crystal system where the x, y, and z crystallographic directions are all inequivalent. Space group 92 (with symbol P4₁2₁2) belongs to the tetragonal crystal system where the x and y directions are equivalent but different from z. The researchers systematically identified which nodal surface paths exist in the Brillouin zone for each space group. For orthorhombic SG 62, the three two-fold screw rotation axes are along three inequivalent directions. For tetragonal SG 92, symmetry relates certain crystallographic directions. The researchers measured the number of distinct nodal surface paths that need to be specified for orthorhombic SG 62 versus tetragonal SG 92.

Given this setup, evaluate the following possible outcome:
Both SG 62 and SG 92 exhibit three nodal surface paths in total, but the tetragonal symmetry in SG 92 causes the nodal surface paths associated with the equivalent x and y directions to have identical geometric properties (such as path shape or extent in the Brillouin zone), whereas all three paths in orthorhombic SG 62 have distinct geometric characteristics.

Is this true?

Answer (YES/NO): NO